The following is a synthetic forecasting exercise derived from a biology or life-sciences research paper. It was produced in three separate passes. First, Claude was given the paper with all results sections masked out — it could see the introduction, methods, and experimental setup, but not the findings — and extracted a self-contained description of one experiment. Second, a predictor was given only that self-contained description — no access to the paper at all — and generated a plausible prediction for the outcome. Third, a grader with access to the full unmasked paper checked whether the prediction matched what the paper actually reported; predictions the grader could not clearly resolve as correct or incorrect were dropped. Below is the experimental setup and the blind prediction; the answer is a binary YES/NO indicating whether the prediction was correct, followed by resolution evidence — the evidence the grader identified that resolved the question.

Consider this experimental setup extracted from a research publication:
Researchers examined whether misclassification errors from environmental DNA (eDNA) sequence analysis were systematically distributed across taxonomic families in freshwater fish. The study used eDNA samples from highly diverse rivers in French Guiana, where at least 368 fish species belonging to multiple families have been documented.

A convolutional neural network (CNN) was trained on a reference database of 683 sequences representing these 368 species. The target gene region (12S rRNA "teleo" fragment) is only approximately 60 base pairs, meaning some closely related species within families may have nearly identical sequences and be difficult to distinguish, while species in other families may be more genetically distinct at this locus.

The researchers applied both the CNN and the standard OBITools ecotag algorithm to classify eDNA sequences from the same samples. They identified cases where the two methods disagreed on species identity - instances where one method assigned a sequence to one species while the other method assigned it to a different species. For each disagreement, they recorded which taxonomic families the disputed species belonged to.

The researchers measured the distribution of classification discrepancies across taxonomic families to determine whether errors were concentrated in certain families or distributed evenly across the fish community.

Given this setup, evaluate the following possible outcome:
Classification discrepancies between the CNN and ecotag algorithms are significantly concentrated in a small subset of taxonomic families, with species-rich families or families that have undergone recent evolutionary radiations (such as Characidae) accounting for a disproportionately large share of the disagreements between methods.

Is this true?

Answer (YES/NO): YES